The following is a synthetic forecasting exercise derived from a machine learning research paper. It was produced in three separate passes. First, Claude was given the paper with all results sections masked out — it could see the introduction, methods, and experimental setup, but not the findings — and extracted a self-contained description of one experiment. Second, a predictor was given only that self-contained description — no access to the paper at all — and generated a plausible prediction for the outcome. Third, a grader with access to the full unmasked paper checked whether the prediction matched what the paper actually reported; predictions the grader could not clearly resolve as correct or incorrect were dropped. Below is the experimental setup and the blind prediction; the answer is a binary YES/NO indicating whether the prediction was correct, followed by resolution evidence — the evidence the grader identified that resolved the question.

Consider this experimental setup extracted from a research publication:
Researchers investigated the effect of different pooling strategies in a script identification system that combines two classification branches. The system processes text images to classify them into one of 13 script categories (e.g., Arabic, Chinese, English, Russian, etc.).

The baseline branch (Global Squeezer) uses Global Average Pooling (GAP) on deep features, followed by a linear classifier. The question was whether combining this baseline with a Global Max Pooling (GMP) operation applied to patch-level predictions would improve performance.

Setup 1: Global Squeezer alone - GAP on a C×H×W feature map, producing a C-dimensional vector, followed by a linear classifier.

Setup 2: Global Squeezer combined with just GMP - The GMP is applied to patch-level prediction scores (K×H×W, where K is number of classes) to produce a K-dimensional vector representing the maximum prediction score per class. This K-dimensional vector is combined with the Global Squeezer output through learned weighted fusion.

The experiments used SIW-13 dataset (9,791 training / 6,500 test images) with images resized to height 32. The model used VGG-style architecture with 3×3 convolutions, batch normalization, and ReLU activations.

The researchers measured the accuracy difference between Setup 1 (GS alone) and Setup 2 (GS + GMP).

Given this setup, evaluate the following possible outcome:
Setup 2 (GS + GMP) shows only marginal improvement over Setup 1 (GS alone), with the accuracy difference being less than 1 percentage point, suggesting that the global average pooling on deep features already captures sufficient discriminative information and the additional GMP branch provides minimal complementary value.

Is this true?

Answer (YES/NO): YES